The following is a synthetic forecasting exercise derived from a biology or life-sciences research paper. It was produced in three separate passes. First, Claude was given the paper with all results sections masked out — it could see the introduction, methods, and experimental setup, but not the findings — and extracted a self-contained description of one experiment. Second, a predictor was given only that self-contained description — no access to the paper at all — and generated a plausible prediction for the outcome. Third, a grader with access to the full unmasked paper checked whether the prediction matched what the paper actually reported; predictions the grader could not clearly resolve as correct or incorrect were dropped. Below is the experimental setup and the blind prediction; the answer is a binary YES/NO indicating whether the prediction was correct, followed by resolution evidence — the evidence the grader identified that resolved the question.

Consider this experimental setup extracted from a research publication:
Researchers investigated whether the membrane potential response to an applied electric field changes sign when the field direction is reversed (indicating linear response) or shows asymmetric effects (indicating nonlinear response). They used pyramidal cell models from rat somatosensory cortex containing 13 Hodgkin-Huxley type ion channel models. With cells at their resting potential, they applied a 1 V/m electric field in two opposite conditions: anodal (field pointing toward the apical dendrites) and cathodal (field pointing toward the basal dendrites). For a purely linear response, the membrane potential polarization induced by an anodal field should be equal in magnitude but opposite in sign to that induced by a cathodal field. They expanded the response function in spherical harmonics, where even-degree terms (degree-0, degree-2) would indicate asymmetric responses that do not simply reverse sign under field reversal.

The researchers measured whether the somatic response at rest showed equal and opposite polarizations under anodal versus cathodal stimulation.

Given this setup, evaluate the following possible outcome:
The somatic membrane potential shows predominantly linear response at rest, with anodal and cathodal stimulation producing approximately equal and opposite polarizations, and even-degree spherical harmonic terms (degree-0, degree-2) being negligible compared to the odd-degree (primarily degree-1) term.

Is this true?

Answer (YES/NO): YES